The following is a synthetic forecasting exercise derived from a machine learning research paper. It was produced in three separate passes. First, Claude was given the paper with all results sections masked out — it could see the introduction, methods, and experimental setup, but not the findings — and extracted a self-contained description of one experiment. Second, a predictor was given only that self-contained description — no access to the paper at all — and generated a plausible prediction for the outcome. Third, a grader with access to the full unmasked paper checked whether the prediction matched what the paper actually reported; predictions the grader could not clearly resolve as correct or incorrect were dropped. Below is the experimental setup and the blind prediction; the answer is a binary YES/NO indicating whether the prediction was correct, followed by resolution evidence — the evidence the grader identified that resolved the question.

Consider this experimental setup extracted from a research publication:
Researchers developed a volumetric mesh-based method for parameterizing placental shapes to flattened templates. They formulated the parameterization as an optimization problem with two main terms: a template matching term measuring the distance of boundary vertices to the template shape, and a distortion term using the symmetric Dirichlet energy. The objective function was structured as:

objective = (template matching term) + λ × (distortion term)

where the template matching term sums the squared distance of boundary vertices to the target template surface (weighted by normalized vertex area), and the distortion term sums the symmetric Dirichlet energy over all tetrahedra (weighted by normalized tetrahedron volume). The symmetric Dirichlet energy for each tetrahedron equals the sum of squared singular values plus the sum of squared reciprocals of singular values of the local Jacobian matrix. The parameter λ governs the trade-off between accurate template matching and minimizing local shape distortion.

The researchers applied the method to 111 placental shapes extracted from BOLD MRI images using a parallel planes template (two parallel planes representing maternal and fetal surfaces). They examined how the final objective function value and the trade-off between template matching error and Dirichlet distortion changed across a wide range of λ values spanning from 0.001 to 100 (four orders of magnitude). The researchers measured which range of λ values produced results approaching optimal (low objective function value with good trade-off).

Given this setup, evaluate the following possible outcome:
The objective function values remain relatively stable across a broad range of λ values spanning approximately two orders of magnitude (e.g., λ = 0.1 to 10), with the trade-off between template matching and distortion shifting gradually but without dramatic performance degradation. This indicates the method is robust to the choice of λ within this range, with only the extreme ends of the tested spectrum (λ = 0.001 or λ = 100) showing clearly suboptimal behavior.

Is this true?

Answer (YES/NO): NO